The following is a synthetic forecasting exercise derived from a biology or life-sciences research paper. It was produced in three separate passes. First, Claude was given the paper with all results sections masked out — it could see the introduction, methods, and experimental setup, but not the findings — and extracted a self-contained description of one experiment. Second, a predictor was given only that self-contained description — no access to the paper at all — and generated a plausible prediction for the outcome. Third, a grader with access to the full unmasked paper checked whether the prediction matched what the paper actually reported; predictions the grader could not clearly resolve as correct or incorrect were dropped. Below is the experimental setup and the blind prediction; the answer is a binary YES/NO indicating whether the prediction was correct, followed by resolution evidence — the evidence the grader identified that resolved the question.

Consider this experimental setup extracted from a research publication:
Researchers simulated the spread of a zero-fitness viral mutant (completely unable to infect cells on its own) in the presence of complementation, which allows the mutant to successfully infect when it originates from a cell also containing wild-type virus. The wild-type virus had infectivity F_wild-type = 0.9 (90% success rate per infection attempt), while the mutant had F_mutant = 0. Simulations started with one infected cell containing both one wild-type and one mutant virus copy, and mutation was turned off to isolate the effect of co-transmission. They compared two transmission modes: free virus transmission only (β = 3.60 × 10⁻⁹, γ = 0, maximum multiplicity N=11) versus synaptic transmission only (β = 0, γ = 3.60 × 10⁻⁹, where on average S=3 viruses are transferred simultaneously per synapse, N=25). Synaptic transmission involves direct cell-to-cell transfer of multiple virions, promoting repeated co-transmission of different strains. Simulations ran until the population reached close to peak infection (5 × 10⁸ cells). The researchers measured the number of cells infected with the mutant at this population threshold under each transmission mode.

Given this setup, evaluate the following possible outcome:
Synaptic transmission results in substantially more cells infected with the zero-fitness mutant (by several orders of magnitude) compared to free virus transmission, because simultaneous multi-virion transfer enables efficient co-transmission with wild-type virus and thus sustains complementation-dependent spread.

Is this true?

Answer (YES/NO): YES